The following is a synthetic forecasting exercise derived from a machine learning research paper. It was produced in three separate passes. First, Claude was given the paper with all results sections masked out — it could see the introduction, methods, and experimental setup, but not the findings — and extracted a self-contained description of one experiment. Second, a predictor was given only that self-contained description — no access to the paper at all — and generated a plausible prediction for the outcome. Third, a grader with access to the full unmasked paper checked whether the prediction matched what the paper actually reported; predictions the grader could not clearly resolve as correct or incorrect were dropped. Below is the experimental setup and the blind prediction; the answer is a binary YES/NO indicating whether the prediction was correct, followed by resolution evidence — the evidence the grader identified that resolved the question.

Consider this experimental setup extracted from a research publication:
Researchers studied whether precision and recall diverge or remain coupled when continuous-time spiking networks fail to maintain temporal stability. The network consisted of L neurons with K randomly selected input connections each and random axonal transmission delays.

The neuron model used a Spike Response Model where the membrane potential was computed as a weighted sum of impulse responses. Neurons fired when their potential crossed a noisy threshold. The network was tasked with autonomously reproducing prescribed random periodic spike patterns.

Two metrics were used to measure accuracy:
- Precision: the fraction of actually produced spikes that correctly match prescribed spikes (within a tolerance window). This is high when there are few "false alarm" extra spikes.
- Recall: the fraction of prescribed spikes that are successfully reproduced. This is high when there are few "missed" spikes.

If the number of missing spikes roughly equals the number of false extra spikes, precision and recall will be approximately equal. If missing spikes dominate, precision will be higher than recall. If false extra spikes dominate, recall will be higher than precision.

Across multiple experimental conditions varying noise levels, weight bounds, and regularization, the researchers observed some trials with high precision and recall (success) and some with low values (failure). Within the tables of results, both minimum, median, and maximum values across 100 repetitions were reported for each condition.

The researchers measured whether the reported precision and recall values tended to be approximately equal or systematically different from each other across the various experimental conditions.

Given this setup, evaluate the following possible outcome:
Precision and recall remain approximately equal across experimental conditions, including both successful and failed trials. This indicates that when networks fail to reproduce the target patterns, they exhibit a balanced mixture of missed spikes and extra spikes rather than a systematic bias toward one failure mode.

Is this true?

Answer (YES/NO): NO